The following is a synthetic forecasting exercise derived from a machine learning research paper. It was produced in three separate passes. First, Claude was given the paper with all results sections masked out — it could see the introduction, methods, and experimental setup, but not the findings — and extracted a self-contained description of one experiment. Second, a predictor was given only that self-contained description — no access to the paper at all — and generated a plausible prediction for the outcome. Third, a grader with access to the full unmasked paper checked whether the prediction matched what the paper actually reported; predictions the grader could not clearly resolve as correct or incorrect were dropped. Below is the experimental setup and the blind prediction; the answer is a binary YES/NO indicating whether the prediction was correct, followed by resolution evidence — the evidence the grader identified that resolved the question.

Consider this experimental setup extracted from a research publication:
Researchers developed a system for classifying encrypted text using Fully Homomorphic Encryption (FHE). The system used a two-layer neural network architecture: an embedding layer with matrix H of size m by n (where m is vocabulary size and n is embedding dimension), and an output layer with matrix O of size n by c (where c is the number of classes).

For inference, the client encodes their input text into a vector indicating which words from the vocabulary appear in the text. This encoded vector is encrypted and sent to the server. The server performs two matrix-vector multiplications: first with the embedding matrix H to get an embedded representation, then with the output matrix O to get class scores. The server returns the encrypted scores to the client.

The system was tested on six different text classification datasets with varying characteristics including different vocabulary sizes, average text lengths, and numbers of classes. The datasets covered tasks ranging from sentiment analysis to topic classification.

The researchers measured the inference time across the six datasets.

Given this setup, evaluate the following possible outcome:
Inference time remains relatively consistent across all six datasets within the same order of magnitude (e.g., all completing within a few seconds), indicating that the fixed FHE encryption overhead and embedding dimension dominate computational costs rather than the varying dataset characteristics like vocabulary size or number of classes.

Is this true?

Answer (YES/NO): YES